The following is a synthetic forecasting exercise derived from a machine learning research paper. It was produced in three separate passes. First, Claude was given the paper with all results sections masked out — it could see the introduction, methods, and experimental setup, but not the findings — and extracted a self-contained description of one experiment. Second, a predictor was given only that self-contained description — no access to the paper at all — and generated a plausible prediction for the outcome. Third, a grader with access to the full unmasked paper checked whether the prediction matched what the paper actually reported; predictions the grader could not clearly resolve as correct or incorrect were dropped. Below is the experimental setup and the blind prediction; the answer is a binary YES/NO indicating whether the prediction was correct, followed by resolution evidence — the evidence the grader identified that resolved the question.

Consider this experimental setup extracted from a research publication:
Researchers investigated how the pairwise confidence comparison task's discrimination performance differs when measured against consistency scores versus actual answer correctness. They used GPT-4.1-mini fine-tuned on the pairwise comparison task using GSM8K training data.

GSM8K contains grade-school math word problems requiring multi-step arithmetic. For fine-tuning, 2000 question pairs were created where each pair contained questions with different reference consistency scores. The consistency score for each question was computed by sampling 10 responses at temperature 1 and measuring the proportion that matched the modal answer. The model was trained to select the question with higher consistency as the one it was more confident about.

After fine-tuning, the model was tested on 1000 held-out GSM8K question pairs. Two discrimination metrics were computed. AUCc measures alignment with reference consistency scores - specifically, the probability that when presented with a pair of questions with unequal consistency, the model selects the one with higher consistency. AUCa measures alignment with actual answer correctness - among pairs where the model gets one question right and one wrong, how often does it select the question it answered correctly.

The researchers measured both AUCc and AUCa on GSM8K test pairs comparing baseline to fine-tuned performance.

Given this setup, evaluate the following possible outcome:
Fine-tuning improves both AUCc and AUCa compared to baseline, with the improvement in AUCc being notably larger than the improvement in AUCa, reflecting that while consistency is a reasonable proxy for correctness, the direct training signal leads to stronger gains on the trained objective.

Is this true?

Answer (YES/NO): NO